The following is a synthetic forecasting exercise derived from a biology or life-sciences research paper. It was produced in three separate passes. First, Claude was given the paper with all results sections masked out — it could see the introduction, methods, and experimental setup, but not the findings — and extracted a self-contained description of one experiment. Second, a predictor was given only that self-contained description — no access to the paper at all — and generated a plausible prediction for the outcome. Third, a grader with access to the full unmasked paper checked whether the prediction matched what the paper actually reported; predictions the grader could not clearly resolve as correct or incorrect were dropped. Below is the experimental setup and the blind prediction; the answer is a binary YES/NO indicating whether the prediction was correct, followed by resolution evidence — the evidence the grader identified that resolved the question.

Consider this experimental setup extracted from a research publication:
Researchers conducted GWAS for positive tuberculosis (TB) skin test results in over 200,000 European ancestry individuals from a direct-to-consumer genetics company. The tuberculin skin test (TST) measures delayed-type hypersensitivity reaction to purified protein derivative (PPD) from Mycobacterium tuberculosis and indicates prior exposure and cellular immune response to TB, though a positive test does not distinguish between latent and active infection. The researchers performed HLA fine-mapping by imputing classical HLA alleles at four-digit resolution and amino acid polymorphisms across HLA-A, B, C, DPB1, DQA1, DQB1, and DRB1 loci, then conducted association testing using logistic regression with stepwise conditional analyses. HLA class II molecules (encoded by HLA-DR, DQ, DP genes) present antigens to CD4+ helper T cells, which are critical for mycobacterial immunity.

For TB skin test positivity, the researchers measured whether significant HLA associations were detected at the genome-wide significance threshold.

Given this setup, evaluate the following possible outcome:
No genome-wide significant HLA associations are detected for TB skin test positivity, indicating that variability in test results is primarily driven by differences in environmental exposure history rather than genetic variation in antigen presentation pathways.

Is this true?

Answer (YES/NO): NO